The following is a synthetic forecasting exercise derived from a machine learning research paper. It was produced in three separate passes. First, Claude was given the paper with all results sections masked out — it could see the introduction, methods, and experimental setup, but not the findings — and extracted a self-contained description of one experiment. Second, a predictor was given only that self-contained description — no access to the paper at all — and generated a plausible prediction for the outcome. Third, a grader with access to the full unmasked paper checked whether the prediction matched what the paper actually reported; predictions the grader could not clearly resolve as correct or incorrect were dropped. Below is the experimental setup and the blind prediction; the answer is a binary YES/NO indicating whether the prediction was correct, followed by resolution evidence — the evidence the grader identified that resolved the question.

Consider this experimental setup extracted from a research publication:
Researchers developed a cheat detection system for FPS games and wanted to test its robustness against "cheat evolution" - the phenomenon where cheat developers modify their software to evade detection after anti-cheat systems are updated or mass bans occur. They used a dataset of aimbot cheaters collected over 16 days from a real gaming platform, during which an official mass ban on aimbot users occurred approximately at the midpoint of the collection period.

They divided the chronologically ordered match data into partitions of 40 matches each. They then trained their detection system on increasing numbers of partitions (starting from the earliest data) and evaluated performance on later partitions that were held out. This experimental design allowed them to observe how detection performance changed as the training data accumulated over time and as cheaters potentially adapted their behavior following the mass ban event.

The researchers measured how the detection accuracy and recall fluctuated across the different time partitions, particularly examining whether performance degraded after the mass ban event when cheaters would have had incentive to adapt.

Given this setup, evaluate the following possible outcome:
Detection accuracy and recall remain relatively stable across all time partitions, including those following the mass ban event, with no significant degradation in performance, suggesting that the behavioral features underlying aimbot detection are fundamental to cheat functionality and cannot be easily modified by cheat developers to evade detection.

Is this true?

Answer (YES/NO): YES